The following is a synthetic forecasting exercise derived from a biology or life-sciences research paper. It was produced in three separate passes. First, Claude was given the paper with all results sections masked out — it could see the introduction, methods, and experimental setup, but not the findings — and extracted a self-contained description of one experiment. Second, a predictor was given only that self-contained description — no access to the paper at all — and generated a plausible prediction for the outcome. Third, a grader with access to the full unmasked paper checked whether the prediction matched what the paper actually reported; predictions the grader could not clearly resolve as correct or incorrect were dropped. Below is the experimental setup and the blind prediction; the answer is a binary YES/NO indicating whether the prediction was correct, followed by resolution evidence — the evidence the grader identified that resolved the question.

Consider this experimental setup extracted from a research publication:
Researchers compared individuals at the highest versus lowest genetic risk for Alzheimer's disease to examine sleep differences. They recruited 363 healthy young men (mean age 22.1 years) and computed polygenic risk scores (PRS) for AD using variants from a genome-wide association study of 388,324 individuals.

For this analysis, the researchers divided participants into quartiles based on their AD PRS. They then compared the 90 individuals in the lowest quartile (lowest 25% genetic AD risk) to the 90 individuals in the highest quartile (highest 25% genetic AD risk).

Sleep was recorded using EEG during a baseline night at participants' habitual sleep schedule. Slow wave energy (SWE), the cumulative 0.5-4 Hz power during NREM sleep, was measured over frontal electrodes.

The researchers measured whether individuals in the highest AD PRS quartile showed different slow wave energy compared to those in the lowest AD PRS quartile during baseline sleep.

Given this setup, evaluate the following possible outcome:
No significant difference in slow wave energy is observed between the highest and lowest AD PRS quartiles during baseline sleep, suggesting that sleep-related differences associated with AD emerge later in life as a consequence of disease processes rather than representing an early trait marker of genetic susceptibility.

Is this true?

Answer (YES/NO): NO